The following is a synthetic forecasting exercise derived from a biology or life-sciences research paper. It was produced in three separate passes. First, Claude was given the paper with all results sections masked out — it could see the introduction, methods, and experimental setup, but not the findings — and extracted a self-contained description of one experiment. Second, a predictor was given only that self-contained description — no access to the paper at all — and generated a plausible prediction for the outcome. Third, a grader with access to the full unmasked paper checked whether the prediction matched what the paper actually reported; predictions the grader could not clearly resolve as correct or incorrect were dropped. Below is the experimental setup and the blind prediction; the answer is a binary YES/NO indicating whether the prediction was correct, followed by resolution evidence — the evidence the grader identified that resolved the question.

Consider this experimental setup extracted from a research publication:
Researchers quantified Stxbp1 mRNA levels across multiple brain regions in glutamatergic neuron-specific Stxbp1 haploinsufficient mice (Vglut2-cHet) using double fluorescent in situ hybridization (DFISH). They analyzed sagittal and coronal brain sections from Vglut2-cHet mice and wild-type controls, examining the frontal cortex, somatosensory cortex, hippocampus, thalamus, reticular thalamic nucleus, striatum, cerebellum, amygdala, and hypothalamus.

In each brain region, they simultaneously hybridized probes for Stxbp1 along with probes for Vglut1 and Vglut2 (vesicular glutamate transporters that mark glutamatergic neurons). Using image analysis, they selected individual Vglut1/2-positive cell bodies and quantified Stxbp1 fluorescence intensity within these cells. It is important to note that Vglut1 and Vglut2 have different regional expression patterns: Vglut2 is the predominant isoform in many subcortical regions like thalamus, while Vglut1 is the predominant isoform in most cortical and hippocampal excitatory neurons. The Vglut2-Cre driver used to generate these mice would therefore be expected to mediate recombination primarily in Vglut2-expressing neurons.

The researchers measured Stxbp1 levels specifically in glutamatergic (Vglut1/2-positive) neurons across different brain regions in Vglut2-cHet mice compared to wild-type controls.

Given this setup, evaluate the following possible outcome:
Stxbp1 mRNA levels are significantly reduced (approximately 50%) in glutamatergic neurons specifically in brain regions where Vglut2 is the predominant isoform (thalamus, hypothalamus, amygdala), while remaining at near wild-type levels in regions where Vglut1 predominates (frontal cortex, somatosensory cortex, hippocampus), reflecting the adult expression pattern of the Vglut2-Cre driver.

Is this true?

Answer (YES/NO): NO